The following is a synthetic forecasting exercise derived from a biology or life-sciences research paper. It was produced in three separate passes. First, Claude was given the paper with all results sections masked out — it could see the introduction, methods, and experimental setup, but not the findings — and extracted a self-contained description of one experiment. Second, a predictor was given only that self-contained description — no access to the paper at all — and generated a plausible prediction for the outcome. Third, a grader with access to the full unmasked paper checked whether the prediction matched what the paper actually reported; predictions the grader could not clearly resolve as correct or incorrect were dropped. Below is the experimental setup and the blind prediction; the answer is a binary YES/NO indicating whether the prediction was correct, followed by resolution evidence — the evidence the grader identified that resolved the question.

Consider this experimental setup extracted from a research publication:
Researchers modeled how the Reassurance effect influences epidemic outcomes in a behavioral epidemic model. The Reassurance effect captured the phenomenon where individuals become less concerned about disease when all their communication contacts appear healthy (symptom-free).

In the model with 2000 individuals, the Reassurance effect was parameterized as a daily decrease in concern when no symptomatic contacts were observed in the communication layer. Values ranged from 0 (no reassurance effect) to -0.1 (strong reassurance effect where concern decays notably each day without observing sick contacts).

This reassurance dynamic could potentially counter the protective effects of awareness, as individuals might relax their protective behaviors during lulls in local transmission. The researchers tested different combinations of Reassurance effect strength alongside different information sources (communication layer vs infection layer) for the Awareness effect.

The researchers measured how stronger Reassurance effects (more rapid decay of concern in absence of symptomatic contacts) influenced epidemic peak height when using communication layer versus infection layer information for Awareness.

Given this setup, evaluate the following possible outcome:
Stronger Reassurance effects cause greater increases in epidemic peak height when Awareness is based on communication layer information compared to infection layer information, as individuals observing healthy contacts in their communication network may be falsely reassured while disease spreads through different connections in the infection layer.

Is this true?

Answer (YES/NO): YES